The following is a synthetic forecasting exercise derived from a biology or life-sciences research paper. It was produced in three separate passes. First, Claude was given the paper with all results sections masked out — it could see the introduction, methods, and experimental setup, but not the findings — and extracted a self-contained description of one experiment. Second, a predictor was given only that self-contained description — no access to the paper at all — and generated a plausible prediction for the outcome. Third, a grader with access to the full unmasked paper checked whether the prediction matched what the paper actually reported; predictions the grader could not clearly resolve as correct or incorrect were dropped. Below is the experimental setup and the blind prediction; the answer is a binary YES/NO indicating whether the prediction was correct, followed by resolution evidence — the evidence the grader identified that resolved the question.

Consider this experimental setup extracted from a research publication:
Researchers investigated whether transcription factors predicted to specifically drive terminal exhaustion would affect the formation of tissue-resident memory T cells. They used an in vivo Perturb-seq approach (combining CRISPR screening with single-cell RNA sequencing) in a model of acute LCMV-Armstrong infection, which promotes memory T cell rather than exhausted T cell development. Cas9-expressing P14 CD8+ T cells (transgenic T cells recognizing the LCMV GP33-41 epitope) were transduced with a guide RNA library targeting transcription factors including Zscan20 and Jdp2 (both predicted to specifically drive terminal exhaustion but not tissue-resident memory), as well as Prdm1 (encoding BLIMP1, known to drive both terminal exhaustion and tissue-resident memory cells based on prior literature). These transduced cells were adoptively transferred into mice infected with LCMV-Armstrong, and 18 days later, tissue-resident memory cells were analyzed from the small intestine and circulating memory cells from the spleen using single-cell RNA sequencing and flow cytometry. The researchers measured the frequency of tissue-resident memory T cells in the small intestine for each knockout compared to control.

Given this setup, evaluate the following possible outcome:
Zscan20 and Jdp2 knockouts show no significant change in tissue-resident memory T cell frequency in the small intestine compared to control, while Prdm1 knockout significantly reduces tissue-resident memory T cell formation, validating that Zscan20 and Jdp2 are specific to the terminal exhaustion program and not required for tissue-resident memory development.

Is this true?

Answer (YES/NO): YES